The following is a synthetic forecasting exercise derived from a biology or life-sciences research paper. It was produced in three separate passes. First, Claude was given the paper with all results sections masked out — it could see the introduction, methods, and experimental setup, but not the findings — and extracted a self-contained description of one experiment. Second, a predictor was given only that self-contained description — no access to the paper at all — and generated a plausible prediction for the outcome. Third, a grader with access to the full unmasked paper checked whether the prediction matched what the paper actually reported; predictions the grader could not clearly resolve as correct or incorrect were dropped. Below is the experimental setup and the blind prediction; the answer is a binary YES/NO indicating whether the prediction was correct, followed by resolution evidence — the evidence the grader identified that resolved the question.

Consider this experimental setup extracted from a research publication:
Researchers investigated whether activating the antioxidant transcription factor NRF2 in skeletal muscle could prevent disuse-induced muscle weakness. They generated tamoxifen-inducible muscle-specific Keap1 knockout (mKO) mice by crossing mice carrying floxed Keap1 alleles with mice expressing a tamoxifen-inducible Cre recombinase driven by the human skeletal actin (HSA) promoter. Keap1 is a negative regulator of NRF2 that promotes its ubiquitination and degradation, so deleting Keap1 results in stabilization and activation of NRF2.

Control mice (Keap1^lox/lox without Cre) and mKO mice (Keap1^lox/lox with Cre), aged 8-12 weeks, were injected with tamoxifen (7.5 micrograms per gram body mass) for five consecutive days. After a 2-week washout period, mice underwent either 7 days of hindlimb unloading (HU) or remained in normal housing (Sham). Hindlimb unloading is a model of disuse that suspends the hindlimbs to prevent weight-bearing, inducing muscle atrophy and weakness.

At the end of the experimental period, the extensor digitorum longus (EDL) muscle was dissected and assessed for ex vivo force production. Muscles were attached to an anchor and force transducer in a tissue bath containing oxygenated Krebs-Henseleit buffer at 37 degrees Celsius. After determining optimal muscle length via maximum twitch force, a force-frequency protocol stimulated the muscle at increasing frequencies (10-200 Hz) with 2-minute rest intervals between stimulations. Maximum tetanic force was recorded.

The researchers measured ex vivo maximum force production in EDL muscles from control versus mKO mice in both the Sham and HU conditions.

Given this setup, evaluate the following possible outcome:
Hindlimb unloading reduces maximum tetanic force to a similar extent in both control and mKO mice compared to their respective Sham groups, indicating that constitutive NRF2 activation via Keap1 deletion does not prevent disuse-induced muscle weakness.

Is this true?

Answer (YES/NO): YES